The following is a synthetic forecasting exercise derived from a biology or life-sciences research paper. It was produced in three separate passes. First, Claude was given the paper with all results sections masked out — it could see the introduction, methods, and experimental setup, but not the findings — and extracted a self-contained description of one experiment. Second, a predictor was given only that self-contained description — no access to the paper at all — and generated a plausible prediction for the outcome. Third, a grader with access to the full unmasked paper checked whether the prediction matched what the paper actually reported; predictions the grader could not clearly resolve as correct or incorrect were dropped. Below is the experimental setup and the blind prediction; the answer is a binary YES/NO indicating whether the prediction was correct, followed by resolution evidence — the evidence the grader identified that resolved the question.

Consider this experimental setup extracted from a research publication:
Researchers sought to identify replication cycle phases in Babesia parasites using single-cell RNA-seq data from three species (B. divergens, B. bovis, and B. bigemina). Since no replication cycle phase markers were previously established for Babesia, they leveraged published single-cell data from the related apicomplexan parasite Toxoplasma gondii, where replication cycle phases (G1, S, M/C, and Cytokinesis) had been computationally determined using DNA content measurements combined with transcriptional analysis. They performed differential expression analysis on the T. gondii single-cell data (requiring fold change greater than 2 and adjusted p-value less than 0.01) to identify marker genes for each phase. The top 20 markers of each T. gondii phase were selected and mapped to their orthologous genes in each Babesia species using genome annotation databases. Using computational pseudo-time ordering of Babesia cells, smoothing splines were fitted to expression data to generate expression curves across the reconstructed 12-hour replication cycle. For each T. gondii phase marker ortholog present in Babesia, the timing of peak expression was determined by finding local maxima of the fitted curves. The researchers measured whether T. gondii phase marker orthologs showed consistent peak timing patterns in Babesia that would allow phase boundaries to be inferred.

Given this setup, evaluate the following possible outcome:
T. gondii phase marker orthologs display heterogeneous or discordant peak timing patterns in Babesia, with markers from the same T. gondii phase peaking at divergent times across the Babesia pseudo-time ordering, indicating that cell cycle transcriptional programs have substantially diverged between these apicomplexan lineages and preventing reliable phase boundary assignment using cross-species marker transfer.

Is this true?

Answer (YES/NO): NO